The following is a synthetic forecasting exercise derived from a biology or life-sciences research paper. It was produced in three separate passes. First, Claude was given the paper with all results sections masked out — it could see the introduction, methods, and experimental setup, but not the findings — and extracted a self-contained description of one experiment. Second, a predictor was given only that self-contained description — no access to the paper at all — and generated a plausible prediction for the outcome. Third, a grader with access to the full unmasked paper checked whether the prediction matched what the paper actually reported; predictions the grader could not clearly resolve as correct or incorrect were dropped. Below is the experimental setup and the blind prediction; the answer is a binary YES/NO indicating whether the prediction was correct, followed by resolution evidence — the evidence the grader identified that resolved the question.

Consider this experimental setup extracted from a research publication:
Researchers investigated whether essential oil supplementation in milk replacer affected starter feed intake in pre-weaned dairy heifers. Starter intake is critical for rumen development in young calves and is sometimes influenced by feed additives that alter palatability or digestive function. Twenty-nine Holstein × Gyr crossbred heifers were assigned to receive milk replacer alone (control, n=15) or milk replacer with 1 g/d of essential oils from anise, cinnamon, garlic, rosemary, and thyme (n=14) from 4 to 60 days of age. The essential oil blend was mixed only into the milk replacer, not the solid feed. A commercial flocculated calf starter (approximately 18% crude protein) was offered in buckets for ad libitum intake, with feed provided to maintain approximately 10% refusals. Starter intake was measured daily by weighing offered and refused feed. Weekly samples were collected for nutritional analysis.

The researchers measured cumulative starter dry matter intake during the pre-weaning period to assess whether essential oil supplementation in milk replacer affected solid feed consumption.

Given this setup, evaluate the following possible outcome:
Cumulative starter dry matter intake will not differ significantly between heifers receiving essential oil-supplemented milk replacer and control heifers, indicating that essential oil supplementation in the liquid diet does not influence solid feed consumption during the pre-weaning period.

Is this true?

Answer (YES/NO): YES